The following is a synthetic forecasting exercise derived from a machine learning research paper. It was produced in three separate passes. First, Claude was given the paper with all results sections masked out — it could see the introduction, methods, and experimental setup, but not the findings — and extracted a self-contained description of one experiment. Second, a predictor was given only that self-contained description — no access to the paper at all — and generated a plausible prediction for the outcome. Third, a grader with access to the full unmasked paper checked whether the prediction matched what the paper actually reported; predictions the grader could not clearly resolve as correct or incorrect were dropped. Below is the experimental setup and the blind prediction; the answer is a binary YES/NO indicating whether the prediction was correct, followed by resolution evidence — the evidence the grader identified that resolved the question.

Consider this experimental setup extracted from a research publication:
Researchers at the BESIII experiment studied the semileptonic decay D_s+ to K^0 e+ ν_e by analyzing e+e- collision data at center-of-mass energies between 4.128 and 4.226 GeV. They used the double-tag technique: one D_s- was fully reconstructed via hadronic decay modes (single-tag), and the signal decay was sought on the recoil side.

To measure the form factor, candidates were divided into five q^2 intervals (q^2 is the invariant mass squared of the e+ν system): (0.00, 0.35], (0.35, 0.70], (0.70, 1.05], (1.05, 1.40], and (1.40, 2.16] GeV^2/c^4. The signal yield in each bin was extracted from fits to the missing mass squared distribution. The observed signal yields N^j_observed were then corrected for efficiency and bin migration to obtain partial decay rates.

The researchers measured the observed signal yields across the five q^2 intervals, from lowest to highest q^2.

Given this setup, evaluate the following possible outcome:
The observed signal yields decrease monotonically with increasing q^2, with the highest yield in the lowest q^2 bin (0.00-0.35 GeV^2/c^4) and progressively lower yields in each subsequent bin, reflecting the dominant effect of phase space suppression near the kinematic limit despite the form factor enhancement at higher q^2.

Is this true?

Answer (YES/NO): YES